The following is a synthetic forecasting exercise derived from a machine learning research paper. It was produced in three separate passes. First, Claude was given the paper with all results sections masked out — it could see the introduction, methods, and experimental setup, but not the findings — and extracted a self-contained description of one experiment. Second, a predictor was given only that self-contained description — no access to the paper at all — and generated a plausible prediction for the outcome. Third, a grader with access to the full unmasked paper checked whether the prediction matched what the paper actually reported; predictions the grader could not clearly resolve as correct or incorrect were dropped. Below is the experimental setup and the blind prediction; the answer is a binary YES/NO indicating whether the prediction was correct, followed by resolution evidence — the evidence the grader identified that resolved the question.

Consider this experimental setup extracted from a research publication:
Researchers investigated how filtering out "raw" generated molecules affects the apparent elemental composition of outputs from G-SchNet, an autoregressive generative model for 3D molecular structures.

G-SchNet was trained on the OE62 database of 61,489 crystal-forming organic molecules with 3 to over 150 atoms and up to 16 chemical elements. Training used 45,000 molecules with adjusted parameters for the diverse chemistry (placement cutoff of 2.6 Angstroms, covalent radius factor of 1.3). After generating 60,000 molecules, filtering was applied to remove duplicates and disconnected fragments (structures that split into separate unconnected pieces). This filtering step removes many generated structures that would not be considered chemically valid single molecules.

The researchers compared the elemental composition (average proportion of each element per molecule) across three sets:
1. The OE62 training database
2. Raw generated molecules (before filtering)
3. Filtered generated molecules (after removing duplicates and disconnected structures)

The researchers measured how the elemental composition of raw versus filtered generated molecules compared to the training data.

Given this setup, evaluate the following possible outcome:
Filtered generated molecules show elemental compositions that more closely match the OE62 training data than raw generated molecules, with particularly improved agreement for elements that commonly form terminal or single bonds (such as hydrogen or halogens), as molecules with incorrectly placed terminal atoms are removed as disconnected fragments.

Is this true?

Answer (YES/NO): NO